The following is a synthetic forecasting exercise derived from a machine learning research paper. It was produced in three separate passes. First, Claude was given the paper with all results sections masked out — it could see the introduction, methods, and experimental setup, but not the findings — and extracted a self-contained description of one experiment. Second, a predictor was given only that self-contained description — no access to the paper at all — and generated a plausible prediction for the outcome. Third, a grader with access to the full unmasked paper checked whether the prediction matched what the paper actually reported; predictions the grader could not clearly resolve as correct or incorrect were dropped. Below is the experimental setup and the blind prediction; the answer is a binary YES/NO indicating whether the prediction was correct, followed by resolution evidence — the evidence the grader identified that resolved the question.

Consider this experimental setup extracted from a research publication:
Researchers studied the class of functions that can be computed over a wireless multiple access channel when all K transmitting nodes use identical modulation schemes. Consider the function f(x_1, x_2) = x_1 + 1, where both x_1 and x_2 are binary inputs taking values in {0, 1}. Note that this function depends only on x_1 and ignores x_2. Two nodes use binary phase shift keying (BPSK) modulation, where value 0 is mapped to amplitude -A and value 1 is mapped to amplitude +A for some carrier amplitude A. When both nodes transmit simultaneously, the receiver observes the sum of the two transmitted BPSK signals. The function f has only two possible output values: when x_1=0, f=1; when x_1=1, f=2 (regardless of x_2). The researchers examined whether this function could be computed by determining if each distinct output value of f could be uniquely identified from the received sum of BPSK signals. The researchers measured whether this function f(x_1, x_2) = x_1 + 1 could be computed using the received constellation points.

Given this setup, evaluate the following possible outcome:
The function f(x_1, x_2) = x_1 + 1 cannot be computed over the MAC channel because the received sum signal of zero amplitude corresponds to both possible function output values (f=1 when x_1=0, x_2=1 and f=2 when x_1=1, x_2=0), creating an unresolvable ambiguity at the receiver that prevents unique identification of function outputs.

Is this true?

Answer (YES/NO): NO